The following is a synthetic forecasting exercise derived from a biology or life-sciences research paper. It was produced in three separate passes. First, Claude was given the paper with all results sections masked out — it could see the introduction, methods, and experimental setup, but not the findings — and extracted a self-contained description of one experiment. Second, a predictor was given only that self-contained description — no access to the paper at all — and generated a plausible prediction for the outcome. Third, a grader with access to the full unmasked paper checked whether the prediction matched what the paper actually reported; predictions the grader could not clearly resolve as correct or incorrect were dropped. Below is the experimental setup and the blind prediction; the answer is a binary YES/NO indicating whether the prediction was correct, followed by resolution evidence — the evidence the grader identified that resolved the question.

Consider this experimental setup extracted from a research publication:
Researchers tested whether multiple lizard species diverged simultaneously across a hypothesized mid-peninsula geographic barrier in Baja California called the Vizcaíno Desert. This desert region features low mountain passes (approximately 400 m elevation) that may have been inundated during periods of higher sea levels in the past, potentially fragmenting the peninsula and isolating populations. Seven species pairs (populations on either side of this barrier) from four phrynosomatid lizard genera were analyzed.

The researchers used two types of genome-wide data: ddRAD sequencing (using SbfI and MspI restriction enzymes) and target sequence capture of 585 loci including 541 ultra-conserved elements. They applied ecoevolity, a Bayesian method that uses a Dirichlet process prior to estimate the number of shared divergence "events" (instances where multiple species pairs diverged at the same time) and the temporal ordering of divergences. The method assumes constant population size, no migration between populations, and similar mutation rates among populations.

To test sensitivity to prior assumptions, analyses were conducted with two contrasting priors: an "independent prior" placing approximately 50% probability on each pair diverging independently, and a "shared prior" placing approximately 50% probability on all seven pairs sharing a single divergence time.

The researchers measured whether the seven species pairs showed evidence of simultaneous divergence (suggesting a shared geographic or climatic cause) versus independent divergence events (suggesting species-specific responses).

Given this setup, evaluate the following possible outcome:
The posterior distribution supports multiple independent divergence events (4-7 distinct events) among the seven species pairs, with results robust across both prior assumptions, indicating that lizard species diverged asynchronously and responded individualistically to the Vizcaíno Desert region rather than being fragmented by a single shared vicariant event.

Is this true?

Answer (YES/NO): NO